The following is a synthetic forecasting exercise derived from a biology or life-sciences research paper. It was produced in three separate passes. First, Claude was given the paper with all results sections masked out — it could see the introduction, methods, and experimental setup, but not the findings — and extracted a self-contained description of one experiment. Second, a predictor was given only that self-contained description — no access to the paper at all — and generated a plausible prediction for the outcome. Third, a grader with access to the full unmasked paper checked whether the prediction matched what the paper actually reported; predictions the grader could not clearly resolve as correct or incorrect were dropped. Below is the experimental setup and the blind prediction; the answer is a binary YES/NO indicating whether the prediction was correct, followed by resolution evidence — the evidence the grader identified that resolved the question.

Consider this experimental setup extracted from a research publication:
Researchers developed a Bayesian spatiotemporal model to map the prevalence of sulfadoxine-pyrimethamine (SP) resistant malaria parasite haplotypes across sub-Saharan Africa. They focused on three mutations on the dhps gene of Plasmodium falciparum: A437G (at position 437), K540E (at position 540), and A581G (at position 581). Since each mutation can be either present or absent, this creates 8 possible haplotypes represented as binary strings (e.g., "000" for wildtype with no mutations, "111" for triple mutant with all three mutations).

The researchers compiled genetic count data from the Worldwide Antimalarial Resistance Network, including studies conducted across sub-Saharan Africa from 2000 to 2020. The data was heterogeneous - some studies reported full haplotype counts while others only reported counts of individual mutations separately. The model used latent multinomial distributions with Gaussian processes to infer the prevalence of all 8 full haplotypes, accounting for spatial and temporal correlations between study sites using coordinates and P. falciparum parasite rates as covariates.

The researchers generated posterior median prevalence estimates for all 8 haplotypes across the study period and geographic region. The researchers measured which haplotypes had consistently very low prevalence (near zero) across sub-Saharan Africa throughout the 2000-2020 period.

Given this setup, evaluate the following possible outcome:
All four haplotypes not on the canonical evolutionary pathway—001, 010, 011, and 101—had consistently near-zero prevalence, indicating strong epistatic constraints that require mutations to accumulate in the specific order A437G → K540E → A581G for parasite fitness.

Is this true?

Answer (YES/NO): NO